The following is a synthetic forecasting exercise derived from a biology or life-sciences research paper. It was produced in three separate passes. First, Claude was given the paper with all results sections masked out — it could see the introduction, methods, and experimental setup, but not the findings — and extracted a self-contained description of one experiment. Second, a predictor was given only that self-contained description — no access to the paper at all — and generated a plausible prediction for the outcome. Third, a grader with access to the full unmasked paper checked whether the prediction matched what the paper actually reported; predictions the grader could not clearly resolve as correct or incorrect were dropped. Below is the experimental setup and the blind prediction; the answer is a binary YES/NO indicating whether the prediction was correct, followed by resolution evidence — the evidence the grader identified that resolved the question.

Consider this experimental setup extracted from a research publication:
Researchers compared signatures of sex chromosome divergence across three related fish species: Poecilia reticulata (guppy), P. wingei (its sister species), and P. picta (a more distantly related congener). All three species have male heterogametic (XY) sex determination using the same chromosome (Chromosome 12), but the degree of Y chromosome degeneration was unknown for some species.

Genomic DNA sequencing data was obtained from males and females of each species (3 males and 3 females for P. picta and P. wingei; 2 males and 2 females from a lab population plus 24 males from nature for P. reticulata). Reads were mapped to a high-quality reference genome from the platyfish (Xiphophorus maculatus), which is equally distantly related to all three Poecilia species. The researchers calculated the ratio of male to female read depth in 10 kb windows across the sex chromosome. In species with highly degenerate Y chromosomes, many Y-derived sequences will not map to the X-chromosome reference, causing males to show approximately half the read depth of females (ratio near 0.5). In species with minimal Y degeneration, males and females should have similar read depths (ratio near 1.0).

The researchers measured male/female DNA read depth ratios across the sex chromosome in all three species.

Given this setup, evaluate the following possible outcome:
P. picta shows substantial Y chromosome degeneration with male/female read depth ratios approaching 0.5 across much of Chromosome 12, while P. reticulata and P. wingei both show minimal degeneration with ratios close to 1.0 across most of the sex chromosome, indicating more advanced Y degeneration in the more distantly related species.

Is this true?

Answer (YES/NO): YES